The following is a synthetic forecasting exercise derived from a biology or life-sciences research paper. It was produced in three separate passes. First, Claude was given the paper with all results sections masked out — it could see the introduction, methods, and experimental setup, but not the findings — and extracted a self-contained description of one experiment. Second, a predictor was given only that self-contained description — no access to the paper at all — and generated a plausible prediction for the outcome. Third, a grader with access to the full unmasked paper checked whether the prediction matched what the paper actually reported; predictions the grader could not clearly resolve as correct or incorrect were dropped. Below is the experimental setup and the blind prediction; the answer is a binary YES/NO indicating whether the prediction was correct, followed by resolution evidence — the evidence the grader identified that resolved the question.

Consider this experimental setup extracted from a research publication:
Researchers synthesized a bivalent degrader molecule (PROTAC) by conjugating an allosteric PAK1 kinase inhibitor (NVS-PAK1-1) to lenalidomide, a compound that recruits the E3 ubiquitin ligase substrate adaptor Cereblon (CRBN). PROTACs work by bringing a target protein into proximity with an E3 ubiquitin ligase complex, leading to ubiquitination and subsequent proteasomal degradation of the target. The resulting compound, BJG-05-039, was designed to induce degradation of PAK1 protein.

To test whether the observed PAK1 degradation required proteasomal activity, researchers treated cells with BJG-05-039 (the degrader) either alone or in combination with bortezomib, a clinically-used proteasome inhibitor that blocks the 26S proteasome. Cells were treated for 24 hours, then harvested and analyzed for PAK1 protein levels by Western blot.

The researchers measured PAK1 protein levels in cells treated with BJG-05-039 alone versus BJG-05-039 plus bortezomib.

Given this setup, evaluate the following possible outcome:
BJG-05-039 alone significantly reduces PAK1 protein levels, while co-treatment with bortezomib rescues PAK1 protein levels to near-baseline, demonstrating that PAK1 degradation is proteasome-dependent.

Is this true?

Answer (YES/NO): YES